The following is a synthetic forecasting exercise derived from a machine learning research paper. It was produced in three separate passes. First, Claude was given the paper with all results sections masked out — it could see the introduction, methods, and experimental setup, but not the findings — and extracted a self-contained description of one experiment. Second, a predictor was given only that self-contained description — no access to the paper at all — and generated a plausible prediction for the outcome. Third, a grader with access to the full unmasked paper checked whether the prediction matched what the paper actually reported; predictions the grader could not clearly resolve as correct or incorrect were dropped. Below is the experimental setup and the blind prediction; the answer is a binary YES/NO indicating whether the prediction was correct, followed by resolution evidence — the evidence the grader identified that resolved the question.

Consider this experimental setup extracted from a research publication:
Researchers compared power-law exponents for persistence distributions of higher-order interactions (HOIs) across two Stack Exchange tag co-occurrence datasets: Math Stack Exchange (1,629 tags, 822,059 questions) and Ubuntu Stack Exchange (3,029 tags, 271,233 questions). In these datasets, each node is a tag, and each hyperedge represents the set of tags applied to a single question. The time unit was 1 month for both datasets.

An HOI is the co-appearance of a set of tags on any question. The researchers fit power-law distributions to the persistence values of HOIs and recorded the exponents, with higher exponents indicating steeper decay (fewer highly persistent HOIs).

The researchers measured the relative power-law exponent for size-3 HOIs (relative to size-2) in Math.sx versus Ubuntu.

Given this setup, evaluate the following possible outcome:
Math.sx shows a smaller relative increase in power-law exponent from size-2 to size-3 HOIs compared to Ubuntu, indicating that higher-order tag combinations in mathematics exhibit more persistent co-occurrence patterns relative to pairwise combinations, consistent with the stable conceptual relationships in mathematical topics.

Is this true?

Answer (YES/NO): NO